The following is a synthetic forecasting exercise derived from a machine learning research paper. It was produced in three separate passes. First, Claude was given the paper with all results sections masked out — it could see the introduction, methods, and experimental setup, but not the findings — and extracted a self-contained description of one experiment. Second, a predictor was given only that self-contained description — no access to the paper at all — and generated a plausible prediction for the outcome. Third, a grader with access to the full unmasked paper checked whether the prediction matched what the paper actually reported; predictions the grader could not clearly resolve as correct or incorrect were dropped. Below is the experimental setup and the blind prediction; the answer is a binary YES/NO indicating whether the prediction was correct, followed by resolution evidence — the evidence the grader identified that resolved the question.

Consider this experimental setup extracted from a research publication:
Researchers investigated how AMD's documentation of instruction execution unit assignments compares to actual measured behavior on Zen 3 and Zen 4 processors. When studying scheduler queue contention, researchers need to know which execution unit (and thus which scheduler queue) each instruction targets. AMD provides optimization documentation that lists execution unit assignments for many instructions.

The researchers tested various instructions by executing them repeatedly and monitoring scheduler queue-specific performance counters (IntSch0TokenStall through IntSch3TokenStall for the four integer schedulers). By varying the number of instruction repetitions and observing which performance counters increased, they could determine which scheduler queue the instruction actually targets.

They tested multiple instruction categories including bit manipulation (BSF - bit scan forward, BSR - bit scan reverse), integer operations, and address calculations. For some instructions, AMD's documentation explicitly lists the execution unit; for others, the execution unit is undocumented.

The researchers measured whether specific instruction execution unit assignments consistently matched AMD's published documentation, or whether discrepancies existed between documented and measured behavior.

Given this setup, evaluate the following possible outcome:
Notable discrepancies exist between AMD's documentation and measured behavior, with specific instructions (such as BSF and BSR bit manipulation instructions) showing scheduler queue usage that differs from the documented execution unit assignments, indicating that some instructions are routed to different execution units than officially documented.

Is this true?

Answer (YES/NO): NO